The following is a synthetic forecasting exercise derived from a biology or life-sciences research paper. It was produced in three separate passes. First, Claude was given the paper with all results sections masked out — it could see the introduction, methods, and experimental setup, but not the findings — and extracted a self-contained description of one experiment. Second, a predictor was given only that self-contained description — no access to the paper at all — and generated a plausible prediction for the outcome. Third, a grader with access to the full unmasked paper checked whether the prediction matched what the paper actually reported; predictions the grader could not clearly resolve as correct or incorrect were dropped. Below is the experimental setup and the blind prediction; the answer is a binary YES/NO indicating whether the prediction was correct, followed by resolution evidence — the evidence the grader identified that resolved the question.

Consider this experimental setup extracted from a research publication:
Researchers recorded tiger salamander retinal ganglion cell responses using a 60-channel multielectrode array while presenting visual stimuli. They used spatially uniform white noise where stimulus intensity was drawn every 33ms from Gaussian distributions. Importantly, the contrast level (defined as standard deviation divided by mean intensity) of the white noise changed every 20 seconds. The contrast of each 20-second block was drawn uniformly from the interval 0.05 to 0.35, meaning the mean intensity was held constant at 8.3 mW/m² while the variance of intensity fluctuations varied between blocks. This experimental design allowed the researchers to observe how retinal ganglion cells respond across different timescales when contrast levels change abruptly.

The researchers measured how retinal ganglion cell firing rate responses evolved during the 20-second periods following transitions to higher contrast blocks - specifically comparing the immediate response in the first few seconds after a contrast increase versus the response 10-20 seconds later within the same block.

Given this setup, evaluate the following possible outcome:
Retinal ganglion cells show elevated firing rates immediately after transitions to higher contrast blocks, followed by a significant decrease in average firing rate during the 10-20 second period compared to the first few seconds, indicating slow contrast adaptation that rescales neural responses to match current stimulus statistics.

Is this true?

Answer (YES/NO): YES